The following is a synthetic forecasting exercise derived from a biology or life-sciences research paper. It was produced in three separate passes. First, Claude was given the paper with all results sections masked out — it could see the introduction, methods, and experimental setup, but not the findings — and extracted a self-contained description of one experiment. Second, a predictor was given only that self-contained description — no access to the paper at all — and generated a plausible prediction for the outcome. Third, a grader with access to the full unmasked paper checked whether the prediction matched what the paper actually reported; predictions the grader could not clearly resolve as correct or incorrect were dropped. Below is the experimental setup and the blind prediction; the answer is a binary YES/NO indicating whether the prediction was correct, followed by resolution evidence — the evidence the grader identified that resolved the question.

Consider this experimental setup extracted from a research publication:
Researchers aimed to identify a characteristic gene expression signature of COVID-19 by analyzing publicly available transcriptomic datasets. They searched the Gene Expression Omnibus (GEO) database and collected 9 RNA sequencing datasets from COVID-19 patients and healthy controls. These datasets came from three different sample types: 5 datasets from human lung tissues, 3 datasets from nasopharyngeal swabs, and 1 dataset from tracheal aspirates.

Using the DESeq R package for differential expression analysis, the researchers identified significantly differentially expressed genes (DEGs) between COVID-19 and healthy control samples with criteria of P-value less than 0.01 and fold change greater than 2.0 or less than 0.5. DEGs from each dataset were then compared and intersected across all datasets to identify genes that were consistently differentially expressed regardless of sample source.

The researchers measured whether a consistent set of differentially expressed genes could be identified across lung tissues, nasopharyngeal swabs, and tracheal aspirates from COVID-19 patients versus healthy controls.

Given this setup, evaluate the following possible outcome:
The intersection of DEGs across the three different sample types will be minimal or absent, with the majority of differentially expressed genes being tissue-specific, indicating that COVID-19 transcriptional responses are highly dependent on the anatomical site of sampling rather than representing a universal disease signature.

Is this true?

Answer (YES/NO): NO